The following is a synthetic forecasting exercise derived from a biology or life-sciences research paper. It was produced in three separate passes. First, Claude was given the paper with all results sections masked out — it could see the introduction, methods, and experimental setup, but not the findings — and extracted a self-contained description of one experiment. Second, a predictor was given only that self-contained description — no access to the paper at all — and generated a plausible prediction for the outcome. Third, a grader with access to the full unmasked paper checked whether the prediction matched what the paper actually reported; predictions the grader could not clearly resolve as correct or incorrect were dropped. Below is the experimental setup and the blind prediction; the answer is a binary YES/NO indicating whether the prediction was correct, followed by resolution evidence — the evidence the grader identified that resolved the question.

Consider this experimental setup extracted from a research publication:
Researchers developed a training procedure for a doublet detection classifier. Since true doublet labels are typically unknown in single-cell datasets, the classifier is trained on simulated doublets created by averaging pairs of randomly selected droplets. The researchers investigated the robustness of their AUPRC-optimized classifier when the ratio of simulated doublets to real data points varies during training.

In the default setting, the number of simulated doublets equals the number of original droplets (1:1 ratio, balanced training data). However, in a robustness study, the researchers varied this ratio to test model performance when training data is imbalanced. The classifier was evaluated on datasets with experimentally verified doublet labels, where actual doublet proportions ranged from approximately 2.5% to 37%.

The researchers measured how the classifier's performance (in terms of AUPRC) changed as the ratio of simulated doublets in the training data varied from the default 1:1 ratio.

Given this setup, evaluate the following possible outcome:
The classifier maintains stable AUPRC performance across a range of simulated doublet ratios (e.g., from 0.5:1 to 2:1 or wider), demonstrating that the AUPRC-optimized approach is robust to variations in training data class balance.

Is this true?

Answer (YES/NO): NO